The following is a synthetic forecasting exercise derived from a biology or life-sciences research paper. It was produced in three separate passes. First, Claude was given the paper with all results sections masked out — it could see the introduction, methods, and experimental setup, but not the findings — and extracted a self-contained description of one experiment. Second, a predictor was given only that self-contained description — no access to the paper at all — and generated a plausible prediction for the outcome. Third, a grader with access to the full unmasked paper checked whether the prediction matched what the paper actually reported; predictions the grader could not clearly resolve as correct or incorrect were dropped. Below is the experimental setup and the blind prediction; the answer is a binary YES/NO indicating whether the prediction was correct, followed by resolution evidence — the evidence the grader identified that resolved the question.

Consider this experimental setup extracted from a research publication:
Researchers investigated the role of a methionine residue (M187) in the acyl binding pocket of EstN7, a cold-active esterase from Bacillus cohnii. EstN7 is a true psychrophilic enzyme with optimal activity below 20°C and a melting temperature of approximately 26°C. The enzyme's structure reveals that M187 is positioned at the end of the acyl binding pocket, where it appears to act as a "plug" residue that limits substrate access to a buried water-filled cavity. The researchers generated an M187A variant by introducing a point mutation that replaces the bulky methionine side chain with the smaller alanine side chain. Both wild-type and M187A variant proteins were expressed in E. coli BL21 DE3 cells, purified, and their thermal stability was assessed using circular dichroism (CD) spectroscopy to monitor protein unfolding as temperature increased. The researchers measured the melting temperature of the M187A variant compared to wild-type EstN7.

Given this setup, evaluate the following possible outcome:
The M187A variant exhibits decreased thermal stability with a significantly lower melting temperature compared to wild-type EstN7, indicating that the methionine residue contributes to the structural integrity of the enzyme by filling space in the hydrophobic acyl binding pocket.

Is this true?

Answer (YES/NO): NO